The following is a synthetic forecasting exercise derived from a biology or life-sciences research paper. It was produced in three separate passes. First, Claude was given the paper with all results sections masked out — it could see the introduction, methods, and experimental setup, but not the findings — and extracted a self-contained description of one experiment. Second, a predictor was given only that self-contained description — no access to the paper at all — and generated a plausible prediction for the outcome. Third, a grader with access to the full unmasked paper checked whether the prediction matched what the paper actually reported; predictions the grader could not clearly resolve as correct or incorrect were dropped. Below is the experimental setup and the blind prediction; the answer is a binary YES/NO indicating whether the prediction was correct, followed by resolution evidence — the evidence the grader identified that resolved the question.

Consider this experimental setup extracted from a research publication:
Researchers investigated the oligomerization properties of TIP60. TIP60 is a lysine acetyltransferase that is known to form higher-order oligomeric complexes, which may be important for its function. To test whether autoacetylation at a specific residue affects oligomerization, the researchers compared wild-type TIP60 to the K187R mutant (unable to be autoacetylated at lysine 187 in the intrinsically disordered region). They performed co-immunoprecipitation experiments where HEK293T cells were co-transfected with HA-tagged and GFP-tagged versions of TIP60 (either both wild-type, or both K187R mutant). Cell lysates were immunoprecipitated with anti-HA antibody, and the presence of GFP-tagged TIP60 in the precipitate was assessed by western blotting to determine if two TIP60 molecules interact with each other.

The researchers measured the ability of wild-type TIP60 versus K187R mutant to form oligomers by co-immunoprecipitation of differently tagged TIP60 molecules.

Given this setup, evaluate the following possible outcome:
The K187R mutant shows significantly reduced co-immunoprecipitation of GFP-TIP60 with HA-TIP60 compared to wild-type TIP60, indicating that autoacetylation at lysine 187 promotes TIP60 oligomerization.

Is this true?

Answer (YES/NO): YES